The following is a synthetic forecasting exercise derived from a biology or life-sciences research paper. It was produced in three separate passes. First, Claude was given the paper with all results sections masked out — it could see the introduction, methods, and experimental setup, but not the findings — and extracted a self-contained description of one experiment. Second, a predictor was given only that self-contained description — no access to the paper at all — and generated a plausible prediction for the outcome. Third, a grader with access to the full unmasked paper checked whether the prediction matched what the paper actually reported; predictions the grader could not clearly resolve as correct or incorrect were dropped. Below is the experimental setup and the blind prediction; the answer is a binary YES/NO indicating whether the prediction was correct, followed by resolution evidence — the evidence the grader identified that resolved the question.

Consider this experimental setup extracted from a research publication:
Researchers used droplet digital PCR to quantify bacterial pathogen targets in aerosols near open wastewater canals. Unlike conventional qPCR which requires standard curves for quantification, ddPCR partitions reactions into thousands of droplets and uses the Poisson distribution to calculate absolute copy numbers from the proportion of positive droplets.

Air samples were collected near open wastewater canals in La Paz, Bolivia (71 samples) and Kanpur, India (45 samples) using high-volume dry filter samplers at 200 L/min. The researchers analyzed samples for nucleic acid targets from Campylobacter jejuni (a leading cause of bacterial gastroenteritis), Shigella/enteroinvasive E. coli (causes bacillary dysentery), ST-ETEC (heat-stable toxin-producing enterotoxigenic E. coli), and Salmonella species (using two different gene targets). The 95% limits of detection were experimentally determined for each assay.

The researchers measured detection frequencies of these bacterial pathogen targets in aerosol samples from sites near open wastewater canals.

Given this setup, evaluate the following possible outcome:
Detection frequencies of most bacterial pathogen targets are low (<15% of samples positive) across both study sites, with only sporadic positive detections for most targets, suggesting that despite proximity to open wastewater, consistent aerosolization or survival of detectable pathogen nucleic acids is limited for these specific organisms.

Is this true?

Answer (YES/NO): NO